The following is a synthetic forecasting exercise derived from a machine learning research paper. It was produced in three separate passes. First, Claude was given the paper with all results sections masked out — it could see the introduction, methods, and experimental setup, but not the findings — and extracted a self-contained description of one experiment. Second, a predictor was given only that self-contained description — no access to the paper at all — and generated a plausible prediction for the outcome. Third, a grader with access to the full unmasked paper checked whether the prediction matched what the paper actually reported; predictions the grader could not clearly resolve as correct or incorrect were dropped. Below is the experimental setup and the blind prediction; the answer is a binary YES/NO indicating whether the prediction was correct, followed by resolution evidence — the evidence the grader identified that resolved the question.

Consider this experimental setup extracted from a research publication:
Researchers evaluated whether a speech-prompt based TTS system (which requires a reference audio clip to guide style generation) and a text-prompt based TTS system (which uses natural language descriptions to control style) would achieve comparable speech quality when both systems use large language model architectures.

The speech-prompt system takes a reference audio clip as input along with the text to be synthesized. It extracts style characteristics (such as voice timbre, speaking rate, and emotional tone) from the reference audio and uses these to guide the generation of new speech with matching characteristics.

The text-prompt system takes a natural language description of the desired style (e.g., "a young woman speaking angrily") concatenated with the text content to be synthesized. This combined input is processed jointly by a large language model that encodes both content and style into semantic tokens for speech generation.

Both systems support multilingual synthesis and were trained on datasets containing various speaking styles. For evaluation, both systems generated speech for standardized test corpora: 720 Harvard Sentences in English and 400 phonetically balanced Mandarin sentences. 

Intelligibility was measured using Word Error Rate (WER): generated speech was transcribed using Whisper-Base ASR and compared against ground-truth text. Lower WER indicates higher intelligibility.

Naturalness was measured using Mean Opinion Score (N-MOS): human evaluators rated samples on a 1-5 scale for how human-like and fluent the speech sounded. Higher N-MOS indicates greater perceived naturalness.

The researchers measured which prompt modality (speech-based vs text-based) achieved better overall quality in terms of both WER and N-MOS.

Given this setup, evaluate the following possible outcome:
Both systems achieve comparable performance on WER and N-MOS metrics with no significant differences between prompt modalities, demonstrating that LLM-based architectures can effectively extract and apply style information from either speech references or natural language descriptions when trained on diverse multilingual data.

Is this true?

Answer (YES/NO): NO